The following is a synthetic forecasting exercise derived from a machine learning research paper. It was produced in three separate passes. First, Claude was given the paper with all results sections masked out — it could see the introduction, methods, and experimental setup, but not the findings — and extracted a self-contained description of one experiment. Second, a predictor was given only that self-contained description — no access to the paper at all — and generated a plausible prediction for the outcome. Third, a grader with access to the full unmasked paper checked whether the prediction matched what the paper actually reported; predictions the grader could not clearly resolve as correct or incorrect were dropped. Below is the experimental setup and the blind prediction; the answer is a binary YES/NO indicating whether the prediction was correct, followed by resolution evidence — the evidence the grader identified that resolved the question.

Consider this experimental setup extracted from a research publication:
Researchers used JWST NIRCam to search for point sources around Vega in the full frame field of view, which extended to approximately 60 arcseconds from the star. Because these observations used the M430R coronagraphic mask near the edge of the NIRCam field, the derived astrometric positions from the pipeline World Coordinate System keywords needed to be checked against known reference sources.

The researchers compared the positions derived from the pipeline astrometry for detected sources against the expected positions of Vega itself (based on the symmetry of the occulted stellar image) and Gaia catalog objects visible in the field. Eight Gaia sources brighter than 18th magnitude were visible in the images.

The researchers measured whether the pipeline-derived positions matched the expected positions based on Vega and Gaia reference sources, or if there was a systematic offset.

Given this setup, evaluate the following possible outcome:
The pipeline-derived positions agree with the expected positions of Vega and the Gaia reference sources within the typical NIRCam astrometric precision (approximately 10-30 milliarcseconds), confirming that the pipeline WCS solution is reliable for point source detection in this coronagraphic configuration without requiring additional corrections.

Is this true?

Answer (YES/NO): NO